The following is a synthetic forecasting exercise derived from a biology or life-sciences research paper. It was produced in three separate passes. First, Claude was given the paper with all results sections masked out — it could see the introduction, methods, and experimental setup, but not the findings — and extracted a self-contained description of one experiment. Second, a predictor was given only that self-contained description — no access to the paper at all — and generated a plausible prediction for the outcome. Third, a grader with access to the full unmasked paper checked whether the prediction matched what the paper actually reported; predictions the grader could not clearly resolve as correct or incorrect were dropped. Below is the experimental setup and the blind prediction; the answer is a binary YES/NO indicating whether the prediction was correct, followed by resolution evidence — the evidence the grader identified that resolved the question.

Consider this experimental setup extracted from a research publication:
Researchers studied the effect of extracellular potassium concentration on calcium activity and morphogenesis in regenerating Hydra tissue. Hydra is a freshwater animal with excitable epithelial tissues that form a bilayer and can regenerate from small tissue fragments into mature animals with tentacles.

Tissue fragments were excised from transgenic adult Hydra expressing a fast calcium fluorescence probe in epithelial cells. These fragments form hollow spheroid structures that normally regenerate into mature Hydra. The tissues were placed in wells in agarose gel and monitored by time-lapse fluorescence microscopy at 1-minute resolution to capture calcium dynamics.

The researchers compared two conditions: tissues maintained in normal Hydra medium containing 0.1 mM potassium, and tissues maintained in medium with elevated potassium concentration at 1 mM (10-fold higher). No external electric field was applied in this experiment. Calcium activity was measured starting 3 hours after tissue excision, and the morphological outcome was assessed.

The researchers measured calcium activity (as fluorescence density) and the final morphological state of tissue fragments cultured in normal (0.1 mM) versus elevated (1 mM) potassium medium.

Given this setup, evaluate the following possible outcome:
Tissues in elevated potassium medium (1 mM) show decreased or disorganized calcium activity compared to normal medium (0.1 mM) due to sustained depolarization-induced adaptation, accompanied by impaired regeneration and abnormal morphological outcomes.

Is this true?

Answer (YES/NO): NO